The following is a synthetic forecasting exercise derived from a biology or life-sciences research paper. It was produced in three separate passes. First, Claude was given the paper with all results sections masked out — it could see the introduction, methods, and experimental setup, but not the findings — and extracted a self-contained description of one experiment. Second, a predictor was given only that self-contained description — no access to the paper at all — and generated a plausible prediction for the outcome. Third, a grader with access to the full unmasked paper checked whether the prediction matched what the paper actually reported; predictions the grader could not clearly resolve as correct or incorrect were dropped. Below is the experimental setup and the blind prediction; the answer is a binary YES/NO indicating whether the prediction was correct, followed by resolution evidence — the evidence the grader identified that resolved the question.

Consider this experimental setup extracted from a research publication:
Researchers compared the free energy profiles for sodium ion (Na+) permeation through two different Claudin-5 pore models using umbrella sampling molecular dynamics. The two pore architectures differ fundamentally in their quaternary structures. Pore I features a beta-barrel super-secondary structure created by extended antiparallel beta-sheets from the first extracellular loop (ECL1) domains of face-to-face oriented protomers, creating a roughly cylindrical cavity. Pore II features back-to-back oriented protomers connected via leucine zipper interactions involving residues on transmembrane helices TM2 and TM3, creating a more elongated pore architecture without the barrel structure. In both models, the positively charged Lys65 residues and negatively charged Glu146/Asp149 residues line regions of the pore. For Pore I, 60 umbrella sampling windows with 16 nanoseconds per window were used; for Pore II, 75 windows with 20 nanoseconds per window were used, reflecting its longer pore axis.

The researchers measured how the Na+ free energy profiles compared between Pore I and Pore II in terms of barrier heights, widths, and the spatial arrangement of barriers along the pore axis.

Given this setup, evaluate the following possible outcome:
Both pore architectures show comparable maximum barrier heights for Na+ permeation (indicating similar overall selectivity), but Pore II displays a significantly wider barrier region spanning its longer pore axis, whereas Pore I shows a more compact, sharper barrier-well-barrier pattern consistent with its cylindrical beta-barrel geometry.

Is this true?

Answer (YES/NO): NO